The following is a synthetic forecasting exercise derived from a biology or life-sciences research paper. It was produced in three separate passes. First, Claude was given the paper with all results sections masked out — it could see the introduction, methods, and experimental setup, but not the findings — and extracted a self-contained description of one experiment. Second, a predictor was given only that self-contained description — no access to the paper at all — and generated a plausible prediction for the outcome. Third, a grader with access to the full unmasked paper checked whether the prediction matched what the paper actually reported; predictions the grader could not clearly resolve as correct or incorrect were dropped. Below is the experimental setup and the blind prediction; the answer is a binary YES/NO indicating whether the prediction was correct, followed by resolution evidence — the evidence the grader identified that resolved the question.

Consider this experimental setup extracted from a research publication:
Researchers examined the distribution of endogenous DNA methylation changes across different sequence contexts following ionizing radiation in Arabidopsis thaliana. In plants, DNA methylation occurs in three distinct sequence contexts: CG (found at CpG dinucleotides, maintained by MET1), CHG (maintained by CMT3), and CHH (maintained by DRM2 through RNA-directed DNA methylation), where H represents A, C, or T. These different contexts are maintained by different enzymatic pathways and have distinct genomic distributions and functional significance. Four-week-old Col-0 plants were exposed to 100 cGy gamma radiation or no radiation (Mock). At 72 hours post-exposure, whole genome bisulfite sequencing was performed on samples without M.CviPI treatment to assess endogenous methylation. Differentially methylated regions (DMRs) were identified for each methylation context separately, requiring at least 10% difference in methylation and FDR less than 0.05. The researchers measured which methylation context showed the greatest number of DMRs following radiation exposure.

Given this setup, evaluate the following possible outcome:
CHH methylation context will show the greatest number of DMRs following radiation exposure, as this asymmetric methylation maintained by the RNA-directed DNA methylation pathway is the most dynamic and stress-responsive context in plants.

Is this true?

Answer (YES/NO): YES